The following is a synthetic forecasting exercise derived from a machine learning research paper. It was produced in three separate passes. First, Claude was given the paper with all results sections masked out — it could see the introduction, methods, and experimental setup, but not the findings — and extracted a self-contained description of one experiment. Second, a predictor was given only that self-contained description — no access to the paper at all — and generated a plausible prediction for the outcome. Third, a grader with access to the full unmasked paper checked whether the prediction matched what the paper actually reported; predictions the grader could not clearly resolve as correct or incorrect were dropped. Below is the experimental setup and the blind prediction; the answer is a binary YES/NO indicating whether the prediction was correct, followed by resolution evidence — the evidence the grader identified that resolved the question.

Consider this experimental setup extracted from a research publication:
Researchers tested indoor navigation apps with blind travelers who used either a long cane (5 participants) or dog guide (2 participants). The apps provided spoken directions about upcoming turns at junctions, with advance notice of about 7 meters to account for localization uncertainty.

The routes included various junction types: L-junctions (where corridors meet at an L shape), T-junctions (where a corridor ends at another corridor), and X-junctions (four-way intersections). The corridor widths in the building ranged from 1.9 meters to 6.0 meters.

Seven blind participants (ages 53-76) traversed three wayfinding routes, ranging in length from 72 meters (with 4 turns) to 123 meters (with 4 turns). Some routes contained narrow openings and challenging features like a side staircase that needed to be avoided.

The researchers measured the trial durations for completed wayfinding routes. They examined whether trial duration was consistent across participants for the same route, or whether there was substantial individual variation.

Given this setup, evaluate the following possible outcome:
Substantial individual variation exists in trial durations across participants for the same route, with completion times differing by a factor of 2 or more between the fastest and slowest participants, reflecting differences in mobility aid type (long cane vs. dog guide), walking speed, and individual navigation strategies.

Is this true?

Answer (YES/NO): NO